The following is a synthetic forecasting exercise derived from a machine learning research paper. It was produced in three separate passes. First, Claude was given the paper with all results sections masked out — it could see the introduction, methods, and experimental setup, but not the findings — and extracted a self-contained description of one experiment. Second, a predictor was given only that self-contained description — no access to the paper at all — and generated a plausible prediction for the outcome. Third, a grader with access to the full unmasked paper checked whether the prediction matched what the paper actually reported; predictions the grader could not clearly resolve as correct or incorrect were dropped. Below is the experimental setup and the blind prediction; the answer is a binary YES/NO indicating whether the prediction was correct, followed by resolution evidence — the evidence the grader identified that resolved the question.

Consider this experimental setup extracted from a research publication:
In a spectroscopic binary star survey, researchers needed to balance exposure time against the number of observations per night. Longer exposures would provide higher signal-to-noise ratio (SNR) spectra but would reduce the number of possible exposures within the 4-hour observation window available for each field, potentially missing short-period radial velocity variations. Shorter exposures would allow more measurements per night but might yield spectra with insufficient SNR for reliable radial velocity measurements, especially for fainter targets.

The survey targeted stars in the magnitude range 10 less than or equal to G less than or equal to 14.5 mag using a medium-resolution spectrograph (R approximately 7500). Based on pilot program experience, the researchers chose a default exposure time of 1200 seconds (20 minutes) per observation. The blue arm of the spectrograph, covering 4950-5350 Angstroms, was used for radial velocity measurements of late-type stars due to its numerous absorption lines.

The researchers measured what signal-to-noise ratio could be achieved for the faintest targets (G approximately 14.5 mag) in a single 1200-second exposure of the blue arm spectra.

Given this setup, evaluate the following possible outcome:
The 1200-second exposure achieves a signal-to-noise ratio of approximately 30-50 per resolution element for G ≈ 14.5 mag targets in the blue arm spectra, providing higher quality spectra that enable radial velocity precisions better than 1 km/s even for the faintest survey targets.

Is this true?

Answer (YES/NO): NO